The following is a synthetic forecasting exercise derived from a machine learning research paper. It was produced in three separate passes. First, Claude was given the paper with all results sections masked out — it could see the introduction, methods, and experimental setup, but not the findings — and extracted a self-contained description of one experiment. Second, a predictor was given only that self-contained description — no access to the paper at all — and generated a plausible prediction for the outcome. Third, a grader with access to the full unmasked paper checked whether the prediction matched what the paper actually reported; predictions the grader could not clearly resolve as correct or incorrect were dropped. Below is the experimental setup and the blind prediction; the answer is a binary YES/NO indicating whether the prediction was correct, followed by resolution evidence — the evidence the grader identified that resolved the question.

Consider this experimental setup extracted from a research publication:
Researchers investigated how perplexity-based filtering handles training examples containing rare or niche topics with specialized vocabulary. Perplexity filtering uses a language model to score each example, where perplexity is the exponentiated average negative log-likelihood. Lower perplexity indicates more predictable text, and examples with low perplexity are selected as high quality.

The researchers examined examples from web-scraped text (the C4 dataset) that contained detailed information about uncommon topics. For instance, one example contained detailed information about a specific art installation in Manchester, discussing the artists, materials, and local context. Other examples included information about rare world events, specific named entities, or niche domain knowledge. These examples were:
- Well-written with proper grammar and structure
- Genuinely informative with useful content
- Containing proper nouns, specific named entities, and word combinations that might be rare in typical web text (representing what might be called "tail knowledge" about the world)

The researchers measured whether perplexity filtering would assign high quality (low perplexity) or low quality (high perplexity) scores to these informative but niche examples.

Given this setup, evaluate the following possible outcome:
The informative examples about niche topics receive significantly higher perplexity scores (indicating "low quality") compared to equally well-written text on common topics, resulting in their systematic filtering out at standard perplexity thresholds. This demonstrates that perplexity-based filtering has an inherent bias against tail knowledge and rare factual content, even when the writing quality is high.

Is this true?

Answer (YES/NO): YES